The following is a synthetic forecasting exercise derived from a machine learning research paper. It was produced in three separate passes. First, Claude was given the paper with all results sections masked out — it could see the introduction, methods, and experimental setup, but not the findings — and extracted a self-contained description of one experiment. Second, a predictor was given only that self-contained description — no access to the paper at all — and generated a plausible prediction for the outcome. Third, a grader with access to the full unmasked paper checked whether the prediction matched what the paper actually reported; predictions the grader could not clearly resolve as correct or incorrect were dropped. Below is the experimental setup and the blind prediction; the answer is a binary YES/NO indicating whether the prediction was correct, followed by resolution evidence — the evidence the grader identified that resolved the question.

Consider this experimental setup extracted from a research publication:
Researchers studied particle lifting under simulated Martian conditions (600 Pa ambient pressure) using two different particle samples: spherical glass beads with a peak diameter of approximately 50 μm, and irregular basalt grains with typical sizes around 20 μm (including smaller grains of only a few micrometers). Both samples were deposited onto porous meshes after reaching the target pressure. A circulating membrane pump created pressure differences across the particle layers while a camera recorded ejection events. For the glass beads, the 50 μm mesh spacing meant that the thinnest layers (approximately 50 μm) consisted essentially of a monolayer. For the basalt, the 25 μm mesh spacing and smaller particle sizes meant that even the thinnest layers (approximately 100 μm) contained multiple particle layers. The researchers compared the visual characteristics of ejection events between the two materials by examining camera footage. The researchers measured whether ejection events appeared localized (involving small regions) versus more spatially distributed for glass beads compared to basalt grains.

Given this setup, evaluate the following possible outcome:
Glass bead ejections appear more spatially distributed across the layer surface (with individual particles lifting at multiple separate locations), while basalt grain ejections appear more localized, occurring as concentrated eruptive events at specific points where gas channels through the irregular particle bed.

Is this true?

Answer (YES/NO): YES